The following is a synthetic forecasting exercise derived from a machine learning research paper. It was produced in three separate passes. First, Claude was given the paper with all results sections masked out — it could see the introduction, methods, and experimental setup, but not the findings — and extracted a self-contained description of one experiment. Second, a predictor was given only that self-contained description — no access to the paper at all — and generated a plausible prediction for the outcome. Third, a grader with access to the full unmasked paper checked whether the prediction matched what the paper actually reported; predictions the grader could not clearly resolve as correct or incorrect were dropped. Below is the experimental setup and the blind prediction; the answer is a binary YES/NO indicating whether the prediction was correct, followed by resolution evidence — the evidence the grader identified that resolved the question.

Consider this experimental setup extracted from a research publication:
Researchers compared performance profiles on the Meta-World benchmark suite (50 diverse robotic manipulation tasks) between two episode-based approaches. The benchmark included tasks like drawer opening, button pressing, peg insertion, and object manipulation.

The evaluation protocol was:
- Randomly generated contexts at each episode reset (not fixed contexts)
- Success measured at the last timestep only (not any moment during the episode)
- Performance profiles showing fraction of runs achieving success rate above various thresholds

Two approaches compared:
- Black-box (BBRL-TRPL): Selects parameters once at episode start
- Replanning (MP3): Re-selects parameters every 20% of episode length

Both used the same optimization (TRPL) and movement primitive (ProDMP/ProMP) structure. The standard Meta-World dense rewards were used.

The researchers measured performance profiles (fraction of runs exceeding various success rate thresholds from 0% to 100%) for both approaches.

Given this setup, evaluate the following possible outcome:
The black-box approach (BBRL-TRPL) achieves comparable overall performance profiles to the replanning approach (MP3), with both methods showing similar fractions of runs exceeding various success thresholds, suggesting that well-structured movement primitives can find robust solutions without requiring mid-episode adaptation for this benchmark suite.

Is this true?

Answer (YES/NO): NO